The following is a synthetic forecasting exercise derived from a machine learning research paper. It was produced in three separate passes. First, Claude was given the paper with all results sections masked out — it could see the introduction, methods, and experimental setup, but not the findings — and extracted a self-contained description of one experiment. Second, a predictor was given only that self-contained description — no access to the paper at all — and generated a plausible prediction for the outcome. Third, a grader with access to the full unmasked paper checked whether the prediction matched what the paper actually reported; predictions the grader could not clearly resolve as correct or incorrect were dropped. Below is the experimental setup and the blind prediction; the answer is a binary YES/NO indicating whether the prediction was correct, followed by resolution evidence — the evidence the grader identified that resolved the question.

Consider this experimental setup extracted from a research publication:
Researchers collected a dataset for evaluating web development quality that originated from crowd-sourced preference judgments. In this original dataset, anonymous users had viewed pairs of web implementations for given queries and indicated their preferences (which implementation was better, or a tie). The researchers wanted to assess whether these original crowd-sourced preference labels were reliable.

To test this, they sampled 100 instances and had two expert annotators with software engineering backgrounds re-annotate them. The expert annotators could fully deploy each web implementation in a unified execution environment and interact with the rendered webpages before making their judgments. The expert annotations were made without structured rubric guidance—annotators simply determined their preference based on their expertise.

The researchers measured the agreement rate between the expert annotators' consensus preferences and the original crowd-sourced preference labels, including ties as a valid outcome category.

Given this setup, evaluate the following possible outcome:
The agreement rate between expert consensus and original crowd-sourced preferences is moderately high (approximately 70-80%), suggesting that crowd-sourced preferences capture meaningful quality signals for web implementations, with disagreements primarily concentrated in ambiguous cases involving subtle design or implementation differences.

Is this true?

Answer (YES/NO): NO